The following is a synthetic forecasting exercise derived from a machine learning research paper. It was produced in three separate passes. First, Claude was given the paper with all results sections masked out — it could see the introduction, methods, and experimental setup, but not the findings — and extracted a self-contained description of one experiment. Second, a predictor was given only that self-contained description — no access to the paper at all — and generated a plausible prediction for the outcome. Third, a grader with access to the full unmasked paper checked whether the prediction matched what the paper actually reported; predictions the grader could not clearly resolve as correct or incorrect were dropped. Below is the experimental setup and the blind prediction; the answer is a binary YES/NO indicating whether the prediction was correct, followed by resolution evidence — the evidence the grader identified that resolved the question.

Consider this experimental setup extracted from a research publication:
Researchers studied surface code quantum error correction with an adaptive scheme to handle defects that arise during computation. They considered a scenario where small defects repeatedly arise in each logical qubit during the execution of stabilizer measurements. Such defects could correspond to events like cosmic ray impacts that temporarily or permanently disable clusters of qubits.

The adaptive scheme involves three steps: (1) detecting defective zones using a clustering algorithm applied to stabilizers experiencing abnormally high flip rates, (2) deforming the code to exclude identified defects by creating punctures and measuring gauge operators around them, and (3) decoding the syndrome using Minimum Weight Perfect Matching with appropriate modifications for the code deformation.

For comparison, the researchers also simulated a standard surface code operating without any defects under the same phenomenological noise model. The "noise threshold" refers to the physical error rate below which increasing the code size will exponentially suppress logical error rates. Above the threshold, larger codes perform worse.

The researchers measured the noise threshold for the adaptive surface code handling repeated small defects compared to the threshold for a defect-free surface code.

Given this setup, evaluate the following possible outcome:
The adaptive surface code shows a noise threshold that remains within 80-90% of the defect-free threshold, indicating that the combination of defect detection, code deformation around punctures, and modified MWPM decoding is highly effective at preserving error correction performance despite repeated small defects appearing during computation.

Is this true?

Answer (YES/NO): NO